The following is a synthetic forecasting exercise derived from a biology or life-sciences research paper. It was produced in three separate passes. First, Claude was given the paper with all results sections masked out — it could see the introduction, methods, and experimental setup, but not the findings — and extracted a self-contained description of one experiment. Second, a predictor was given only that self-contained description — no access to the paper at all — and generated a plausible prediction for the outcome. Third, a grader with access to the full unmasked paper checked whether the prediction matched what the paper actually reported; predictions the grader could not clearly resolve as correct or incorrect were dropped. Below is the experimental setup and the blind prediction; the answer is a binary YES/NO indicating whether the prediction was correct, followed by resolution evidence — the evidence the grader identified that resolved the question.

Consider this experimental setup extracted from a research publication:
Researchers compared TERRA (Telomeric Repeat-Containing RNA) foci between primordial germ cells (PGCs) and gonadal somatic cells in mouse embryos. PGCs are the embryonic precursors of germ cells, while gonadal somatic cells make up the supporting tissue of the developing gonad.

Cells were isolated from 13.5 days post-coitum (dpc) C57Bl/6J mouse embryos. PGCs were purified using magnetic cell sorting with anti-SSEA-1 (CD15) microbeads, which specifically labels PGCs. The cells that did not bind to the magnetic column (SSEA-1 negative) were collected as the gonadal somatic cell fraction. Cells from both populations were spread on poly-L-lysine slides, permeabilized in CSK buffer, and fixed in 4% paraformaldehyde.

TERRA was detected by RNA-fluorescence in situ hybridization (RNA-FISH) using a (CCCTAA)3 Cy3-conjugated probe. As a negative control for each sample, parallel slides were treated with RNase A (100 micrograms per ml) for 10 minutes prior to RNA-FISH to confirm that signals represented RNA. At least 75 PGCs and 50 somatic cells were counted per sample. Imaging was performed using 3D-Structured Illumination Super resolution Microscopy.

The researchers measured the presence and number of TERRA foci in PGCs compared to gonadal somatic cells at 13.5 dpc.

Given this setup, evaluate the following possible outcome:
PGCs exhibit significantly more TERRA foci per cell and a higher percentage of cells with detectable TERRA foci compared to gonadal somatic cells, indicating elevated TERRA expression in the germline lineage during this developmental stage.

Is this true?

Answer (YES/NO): NO